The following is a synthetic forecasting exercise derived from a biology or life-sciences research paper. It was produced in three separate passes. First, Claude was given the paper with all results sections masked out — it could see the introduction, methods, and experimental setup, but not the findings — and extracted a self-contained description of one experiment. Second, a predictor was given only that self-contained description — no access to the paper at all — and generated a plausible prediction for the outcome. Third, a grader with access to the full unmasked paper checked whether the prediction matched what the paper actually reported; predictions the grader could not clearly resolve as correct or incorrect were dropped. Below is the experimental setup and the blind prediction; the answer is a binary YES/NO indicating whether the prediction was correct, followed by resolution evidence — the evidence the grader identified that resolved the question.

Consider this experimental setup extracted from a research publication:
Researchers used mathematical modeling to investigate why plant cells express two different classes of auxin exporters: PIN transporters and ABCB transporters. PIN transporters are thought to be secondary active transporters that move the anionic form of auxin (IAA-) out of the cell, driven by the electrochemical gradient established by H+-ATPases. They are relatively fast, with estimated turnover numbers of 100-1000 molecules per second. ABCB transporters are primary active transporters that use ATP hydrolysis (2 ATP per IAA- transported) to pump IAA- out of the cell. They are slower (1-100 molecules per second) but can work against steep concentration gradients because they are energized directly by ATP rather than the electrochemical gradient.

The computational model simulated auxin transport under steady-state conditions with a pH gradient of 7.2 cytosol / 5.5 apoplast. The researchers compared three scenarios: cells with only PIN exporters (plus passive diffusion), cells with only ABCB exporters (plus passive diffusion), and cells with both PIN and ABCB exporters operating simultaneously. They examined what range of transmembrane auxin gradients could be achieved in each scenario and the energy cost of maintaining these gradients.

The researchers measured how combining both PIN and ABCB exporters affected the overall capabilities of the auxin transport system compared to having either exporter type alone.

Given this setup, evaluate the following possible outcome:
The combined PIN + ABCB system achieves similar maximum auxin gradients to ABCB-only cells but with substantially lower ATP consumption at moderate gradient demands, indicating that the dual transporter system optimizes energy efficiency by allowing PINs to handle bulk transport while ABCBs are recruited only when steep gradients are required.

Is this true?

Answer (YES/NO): NO